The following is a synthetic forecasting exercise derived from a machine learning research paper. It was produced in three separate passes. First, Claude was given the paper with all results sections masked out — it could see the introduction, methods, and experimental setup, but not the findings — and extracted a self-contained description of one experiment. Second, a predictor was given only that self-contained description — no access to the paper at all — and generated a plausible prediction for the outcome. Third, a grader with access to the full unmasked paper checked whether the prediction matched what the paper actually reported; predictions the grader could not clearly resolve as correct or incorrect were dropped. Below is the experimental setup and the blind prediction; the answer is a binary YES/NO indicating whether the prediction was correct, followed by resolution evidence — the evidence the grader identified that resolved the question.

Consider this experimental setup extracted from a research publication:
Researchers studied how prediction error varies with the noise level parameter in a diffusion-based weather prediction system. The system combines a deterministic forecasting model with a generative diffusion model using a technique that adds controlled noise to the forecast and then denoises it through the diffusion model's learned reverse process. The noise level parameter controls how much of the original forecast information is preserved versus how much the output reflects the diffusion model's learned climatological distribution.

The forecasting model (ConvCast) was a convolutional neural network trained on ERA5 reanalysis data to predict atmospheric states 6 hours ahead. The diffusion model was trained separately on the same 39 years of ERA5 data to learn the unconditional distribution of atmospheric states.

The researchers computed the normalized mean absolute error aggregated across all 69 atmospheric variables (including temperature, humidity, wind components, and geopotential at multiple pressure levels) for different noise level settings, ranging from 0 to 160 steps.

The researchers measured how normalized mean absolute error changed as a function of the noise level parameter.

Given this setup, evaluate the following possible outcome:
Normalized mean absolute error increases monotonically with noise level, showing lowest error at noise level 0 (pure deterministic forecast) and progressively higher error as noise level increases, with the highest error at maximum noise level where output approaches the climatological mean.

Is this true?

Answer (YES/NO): NO